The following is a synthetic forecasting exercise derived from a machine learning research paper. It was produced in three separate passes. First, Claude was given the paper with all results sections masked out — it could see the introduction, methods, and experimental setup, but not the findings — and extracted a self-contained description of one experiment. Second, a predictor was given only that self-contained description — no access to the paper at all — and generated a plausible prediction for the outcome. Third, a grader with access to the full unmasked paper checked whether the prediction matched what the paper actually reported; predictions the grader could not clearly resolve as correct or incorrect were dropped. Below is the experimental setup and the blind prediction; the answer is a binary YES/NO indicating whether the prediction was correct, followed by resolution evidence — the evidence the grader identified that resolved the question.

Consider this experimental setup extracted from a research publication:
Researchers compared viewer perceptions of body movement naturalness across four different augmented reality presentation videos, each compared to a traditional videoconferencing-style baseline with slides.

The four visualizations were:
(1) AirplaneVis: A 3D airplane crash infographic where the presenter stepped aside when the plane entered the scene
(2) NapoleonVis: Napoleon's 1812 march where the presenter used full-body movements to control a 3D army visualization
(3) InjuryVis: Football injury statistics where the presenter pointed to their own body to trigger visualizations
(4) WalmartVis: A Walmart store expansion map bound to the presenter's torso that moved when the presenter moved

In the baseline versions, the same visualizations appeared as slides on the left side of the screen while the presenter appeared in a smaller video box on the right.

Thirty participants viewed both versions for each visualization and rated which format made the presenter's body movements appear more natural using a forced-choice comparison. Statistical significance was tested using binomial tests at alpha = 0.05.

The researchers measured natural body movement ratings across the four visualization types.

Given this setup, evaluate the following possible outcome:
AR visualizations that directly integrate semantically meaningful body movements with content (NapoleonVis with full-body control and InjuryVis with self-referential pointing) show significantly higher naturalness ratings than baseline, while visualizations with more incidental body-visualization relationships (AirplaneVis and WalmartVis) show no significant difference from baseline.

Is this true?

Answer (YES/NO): NO